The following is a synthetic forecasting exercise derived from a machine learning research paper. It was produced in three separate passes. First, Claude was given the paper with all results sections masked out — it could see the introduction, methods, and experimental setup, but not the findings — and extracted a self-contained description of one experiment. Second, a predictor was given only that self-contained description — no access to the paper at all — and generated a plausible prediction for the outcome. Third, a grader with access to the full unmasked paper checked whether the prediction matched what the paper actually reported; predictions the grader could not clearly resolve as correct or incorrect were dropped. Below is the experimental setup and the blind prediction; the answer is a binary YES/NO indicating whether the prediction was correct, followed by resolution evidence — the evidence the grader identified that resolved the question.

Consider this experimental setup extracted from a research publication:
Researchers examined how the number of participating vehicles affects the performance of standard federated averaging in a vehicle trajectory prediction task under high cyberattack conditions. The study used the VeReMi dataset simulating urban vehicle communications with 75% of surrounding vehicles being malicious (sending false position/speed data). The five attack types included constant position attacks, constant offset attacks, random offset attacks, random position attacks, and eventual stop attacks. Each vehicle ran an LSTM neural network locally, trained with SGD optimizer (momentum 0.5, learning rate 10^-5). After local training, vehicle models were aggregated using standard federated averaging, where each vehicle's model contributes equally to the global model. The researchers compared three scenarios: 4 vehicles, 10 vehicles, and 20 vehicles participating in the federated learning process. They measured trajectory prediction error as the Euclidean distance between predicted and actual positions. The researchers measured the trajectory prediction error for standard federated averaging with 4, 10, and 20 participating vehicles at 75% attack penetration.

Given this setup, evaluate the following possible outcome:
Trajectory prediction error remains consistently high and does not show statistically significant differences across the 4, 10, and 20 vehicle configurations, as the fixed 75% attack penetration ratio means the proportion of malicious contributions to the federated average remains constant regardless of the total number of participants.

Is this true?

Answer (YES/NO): NO